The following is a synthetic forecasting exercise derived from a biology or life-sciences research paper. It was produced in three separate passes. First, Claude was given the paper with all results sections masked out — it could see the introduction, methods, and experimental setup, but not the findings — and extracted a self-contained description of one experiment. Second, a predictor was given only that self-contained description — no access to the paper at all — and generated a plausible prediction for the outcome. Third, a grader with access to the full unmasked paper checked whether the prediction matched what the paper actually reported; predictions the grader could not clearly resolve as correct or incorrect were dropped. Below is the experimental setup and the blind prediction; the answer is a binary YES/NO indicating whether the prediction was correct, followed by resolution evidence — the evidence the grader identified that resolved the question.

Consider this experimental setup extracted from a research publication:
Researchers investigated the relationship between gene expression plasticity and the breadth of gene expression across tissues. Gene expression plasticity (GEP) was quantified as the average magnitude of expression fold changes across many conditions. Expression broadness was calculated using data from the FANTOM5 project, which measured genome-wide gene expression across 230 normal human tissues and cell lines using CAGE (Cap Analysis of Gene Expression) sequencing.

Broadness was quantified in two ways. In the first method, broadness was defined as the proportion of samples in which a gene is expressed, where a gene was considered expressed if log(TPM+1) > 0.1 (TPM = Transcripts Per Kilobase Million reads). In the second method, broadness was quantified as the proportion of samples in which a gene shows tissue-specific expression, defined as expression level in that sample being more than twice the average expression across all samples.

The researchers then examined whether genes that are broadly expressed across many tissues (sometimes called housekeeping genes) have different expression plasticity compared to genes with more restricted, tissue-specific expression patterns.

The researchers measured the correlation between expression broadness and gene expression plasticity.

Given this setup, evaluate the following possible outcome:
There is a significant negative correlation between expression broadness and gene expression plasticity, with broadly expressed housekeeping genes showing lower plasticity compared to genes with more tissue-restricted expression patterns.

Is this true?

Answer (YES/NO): NO